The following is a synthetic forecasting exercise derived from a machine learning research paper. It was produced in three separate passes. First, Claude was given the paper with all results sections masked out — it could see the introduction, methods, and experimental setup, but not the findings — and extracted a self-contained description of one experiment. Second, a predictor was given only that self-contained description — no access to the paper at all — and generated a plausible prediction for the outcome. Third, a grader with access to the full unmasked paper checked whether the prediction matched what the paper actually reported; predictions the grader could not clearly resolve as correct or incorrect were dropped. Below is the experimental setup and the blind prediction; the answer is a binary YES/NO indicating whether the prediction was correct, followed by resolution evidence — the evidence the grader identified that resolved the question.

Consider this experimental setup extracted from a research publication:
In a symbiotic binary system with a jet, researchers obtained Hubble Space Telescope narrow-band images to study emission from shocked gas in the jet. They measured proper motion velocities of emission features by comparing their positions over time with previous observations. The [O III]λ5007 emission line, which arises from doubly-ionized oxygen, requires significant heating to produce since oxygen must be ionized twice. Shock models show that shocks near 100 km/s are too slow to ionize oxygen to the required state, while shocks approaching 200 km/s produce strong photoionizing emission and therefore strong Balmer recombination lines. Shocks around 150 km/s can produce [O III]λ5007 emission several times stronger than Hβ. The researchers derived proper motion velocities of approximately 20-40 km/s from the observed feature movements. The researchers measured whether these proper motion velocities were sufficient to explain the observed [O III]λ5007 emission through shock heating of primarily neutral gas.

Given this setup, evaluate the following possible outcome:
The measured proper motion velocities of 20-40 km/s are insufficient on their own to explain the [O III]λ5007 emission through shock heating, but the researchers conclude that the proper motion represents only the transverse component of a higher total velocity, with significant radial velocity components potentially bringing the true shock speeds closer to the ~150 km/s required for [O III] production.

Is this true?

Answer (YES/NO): YES